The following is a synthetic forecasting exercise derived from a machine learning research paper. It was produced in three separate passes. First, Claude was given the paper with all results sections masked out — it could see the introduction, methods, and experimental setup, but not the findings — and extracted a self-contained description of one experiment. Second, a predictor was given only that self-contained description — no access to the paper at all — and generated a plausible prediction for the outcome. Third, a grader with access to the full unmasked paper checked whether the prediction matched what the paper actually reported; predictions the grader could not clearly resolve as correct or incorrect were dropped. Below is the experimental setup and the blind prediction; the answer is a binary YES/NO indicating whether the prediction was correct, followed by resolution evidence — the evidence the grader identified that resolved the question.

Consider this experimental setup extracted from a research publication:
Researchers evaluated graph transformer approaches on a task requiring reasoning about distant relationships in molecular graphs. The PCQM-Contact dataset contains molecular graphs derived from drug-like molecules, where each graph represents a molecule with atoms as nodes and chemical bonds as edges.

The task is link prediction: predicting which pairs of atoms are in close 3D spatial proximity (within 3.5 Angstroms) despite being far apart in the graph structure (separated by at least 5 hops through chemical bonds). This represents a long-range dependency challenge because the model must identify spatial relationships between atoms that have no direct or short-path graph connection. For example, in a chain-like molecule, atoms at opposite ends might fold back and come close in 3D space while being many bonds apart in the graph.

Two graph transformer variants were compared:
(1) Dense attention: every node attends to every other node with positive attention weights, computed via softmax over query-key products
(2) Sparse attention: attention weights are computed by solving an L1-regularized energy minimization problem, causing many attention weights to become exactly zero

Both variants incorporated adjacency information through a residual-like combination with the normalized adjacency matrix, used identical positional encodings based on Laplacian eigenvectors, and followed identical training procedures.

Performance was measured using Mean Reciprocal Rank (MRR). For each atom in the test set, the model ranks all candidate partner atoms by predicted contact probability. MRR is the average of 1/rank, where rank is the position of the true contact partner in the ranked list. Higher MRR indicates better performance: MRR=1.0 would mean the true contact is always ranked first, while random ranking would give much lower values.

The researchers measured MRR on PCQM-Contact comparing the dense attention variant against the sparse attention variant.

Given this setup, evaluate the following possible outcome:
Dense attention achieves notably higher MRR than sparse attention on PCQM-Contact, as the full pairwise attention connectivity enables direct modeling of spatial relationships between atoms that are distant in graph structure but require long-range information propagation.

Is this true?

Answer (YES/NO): YES